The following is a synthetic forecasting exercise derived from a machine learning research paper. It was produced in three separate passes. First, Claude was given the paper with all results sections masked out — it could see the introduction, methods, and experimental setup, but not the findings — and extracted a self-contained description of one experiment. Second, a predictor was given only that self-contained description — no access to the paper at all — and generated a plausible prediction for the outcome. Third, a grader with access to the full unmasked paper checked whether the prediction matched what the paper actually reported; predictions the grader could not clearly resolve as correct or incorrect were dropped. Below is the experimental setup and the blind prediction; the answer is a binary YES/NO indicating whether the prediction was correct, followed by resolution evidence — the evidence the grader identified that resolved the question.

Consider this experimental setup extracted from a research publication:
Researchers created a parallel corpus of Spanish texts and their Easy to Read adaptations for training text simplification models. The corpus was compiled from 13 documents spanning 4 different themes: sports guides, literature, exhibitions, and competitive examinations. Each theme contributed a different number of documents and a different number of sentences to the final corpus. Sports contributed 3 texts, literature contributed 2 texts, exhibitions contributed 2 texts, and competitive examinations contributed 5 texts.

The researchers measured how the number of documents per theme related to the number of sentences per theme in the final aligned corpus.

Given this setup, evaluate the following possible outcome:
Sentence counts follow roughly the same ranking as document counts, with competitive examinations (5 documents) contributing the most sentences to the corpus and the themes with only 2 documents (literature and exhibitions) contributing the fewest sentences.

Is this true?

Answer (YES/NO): NO